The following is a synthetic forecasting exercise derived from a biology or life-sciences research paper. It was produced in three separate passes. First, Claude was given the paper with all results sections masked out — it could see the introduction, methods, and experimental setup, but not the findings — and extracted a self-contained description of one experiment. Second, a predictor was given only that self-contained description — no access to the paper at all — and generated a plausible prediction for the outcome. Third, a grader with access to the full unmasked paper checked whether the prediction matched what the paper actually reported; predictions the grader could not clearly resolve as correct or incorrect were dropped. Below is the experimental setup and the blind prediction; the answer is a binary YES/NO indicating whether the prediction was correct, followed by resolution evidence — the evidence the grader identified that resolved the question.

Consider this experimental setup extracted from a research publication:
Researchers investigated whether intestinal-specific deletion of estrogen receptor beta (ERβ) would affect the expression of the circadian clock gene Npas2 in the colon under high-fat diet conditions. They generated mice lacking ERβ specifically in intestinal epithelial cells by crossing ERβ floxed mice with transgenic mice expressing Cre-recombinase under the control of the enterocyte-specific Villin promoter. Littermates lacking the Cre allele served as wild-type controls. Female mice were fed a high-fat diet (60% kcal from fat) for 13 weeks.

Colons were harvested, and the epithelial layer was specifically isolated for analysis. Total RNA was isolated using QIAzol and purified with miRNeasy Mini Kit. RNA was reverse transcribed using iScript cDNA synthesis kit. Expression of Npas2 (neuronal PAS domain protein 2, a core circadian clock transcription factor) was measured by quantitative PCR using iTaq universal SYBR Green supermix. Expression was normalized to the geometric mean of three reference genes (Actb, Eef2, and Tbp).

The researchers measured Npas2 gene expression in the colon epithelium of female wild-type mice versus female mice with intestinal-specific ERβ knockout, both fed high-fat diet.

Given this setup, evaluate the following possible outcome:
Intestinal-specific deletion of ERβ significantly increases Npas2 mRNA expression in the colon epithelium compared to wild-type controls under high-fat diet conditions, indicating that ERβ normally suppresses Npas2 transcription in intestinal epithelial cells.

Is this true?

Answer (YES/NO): NO